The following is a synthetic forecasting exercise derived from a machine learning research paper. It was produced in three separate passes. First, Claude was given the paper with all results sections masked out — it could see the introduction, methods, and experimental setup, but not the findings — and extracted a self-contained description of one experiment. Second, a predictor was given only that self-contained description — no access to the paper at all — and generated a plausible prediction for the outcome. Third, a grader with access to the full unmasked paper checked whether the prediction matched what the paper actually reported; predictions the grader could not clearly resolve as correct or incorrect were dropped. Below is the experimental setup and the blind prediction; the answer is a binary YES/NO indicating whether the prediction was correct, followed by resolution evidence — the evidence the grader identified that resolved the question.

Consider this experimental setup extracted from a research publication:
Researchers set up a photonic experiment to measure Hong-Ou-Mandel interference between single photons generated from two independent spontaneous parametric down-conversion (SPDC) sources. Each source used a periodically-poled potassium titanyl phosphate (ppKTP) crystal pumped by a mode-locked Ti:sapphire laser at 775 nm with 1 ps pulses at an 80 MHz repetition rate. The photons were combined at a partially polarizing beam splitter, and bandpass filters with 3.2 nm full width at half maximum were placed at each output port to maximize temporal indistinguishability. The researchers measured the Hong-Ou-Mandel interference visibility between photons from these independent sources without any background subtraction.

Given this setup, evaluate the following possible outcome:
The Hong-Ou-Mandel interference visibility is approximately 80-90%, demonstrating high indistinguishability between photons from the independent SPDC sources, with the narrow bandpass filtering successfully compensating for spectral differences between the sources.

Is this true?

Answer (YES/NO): NO